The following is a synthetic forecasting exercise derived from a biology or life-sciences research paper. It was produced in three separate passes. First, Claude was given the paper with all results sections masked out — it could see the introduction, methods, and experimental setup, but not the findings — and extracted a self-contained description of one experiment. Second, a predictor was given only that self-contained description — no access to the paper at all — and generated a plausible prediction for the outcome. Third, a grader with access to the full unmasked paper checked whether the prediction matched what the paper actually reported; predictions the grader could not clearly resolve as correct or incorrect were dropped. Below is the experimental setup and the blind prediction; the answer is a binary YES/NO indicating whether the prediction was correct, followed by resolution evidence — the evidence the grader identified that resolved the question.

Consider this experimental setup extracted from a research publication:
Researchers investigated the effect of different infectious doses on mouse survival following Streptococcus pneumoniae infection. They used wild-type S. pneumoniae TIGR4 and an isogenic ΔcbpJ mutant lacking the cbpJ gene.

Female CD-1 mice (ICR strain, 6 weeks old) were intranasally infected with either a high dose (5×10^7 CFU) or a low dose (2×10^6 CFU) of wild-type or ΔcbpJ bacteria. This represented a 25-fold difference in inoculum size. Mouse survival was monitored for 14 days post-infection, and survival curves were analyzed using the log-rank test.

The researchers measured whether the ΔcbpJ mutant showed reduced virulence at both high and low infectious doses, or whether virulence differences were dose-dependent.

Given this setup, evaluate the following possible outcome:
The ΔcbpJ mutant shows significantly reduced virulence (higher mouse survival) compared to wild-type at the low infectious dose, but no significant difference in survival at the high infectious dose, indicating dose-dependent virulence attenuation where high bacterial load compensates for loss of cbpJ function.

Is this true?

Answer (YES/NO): NO